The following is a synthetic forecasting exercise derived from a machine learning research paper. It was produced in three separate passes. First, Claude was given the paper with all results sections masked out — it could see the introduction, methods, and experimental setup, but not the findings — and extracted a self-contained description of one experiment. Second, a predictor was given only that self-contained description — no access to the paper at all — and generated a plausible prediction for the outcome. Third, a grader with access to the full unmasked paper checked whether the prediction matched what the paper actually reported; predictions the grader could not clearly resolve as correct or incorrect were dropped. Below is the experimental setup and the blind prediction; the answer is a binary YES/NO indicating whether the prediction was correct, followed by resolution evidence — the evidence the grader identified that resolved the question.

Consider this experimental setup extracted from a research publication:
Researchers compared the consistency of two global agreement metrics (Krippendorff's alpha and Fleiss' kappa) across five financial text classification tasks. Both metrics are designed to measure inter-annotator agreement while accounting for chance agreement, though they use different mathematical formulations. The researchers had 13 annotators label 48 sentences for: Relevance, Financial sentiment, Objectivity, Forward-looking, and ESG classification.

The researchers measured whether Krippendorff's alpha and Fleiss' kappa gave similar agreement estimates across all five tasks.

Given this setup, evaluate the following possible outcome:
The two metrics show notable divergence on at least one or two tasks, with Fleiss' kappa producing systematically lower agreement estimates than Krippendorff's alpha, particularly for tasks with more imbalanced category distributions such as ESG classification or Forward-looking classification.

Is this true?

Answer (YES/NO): NO